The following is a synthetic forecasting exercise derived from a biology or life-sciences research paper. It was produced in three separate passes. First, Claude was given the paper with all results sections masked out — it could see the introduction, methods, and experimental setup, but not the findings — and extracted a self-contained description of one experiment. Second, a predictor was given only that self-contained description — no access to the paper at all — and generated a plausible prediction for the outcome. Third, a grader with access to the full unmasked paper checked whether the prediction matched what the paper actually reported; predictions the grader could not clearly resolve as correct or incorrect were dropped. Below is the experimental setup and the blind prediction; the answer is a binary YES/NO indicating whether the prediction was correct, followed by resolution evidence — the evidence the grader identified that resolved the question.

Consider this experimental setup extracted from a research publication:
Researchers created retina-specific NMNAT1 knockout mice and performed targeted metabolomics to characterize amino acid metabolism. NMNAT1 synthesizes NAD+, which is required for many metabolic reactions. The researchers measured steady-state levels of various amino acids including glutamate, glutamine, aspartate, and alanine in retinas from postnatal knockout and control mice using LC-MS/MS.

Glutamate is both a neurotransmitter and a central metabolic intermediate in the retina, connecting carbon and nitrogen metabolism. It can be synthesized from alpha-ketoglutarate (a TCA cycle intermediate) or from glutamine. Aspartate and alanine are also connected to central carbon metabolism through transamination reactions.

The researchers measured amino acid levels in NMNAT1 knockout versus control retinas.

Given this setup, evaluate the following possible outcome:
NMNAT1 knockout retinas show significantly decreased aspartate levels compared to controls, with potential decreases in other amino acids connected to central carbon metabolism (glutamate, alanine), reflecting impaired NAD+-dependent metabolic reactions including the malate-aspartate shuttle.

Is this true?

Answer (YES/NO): NO